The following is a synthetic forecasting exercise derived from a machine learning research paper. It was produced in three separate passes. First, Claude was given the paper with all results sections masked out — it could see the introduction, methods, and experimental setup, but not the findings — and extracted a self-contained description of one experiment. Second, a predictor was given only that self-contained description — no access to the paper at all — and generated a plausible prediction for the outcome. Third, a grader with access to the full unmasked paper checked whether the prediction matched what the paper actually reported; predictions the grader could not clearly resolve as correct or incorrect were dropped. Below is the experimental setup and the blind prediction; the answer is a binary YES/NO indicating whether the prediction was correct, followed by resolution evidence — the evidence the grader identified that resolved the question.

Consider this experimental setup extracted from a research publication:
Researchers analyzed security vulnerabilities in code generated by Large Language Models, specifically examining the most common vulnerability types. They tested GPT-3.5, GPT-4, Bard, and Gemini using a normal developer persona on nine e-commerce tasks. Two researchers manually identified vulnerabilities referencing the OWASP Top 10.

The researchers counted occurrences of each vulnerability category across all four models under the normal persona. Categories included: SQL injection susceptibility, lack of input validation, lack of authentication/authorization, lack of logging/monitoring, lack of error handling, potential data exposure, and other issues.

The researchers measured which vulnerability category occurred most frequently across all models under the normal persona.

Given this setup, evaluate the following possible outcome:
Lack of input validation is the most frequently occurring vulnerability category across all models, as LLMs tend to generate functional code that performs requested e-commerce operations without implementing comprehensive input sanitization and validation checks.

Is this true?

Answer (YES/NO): YES